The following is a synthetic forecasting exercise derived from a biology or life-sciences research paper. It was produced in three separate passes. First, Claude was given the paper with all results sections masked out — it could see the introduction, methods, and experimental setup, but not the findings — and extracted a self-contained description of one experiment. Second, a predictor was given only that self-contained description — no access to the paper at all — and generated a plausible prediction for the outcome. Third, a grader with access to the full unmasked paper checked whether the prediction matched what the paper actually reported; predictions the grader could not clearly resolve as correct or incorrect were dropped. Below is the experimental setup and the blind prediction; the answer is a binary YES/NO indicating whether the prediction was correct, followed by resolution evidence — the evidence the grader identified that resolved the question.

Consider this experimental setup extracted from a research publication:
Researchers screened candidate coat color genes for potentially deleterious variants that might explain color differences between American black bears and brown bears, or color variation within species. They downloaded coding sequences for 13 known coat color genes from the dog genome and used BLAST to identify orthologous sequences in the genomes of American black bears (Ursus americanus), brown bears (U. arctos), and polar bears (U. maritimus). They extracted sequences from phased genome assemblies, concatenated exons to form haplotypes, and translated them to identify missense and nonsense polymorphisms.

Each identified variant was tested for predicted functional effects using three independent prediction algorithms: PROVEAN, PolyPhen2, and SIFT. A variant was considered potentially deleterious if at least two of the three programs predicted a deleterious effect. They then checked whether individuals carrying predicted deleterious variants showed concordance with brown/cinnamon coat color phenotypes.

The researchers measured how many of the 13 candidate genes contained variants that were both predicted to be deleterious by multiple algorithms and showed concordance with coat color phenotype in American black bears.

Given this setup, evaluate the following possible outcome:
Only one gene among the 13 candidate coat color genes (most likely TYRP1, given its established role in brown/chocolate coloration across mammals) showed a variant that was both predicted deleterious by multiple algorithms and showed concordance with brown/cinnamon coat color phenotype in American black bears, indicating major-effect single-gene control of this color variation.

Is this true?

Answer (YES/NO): YES